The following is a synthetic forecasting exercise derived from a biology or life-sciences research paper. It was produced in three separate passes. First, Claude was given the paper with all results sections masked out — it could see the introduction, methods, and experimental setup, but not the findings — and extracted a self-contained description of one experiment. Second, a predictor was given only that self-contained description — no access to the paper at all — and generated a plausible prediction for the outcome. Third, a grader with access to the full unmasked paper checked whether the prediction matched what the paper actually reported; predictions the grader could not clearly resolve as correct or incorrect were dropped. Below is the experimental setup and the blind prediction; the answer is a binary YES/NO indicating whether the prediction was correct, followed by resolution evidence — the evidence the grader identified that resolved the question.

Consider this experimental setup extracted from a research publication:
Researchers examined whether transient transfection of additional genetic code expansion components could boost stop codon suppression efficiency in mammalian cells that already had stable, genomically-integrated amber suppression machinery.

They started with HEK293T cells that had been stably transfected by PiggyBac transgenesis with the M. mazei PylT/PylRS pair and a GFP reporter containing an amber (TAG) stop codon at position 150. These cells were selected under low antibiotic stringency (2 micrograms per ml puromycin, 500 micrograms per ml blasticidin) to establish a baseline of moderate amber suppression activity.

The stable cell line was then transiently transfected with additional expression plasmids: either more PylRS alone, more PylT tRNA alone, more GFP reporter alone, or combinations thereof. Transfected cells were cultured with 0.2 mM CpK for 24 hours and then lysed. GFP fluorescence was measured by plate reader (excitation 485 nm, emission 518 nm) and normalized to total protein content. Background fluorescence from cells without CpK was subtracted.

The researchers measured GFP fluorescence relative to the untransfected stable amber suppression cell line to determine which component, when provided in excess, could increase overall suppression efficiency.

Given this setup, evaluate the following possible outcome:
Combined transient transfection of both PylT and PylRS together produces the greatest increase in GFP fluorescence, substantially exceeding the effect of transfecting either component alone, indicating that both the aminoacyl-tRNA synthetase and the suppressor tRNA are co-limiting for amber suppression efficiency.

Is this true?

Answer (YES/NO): NO